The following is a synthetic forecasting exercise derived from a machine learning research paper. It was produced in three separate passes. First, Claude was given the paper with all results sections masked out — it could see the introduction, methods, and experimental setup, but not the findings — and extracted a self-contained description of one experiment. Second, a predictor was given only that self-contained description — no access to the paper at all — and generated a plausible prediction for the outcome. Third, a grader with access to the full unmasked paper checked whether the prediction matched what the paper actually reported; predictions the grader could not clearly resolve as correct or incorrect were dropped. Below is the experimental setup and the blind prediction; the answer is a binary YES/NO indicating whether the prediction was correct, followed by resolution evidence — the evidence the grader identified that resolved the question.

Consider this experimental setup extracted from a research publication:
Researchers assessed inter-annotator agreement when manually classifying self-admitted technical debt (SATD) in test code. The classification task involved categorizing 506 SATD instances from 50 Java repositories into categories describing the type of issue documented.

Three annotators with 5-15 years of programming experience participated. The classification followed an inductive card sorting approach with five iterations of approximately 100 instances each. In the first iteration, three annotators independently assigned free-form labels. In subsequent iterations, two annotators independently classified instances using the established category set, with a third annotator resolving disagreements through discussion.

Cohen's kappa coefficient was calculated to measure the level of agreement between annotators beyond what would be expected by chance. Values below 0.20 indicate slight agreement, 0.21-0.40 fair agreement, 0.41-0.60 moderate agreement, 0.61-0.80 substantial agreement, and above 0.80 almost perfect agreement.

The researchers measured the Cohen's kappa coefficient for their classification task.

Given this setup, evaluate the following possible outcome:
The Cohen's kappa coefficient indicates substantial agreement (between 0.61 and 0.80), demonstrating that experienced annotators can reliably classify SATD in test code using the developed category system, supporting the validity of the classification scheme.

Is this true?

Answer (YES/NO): YES